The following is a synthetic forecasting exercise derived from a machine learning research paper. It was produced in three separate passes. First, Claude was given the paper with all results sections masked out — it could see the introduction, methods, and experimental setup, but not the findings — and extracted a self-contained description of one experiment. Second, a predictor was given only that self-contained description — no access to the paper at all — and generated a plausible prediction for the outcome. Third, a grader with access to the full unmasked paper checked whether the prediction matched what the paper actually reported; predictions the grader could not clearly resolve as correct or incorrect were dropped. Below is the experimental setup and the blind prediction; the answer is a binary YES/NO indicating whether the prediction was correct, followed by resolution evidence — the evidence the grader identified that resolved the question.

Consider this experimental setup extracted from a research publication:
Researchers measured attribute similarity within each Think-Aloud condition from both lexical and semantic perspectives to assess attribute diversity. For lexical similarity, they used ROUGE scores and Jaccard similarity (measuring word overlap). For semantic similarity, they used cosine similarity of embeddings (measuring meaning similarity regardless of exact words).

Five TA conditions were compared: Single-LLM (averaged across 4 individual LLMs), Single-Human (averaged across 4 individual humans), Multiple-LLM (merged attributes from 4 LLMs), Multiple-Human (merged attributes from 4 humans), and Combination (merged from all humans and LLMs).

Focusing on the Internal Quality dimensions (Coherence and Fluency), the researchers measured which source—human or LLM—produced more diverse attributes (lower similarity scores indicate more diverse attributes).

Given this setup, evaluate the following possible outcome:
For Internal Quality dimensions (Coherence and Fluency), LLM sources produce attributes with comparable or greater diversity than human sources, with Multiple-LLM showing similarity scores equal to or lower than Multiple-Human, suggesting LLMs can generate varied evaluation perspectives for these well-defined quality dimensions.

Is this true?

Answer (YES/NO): NO